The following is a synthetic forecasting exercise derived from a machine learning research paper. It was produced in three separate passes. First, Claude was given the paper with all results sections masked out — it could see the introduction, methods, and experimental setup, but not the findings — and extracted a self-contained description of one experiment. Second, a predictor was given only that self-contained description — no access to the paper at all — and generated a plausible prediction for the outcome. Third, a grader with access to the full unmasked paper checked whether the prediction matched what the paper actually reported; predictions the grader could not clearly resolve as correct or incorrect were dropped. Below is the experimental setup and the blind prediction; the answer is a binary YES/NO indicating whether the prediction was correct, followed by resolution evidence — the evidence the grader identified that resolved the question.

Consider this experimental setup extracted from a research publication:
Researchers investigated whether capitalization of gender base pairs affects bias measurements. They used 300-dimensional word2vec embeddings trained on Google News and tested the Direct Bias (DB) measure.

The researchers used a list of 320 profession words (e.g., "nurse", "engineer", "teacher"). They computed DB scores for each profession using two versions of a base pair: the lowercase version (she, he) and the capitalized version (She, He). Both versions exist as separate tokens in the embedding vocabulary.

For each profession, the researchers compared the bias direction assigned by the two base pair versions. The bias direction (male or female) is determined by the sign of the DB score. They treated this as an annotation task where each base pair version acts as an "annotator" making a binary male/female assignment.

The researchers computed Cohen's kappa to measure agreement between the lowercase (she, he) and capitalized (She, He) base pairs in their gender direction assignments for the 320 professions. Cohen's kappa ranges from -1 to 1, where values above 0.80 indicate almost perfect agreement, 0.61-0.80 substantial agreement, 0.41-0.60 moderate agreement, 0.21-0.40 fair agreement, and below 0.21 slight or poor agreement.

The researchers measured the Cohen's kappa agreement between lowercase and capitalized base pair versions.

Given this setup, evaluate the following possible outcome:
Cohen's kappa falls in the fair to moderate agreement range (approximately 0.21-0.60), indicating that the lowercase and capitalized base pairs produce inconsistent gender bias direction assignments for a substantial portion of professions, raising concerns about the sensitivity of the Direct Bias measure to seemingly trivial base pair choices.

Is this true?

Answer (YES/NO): NO